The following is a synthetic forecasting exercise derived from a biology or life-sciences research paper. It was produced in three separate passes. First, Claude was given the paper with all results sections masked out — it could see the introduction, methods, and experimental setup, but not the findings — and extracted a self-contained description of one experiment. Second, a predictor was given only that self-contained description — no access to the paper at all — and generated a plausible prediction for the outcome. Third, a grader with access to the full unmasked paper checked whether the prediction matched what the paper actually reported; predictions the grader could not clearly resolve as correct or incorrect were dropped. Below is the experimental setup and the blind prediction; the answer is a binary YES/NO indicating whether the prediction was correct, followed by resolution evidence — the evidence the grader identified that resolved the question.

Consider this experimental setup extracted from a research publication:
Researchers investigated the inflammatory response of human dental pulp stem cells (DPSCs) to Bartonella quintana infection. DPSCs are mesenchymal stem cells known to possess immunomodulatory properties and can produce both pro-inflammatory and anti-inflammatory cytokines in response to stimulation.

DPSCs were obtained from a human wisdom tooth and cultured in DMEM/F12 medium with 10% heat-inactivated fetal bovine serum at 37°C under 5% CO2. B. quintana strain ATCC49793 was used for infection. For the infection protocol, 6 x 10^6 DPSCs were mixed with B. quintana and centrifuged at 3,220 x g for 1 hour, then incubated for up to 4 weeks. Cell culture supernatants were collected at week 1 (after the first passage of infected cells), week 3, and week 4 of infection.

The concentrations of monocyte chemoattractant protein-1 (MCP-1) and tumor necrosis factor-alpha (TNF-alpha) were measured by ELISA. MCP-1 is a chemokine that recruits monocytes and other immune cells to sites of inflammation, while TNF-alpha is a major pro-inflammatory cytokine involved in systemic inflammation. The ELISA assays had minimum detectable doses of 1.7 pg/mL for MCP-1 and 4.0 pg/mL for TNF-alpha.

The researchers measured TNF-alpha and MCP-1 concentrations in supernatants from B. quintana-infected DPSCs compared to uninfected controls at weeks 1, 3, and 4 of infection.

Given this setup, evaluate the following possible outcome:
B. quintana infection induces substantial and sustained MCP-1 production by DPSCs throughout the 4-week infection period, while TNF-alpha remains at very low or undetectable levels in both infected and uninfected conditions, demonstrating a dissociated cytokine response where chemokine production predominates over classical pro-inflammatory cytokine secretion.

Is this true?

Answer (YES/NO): YES